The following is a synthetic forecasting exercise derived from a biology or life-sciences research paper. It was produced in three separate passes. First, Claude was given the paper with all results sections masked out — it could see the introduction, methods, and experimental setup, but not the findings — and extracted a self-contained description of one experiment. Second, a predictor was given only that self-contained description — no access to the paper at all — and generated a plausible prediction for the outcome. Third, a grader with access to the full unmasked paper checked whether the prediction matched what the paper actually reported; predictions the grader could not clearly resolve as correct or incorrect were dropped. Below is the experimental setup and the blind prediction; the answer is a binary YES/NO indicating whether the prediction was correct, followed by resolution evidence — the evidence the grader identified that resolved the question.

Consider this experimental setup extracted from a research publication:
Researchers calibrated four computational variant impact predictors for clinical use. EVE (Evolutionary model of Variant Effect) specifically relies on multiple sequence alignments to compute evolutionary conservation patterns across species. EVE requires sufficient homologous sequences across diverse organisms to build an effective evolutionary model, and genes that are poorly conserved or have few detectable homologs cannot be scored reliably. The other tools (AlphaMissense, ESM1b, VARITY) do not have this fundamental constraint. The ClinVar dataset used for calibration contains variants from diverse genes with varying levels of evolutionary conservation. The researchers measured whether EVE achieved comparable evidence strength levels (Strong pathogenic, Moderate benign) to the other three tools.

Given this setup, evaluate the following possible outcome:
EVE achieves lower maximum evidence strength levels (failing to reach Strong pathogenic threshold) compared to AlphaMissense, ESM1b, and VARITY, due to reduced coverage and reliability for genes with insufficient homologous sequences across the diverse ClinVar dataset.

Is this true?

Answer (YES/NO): YES